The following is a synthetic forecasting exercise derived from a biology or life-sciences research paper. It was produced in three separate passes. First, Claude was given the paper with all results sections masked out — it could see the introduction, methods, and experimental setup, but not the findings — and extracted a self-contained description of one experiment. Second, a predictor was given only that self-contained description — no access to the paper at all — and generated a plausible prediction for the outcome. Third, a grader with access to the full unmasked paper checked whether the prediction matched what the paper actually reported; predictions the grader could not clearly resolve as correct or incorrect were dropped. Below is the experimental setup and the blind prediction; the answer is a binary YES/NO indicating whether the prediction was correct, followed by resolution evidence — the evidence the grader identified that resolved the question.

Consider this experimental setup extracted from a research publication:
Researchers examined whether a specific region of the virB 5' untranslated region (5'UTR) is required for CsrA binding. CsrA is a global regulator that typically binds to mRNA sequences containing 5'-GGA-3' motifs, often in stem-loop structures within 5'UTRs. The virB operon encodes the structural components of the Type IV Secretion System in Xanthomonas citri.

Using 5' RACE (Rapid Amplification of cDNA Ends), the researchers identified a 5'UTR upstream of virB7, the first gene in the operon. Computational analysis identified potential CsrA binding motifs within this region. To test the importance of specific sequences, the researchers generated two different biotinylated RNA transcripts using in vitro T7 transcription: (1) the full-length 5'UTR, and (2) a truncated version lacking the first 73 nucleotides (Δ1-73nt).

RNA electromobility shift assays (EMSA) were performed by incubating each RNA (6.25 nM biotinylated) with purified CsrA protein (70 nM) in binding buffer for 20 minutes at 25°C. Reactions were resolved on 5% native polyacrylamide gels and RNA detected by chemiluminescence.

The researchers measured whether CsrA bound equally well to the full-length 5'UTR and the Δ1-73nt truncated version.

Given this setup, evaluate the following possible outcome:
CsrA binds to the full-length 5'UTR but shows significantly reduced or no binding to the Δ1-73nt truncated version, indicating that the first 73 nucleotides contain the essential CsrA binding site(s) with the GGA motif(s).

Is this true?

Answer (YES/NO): NO